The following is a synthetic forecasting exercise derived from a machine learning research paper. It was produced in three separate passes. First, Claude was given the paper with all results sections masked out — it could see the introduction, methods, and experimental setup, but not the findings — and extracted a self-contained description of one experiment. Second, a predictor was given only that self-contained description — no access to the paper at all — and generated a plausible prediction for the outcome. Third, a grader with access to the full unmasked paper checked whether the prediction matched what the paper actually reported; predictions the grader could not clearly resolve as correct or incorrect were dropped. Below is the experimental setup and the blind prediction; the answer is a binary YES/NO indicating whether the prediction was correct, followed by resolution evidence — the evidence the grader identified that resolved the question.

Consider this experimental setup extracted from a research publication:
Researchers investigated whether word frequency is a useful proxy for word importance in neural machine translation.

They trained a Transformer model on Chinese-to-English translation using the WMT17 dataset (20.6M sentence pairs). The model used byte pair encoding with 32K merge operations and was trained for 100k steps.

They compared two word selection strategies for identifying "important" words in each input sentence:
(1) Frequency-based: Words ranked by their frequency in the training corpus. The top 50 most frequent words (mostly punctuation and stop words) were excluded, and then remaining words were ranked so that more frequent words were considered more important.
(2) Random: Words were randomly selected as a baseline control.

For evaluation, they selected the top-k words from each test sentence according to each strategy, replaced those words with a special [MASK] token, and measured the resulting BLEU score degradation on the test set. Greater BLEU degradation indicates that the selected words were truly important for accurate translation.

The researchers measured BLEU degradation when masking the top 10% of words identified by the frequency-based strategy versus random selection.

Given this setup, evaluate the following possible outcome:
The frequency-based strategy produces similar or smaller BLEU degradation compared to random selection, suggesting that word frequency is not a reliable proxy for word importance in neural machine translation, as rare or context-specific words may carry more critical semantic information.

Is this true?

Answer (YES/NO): YES